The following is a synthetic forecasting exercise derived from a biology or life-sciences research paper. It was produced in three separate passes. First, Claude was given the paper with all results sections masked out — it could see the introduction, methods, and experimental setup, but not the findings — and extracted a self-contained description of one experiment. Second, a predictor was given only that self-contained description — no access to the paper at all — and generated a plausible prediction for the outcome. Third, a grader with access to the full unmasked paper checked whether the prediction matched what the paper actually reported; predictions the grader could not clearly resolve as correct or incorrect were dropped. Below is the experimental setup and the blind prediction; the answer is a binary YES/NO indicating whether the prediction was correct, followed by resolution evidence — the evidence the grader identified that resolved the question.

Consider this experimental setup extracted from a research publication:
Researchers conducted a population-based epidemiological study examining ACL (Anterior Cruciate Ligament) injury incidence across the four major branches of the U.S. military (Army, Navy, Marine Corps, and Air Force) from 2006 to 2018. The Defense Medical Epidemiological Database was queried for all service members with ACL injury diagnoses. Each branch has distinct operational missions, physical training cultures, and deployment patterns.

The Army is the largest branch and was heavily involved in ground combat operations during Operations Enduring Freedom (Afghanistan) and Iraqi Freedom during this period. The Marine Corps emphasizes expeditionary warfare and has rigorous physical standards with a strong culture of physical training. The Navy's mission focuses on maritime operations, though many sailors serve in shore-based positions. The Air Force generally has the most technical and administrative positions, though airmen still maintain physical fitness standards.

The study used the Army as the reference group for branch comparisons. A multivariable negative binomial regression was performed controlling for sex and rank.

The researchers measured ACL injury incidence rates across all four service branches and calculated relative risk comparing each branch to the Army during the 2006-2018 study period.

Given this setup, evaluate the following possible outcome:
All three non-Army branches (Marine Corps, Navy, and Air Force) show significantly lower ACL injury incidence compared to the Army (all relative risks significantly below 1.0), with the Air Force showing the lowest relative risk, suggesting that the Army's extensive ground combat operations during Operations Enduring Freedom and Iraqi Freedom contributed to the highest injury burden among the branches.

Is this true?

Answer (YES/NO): NO